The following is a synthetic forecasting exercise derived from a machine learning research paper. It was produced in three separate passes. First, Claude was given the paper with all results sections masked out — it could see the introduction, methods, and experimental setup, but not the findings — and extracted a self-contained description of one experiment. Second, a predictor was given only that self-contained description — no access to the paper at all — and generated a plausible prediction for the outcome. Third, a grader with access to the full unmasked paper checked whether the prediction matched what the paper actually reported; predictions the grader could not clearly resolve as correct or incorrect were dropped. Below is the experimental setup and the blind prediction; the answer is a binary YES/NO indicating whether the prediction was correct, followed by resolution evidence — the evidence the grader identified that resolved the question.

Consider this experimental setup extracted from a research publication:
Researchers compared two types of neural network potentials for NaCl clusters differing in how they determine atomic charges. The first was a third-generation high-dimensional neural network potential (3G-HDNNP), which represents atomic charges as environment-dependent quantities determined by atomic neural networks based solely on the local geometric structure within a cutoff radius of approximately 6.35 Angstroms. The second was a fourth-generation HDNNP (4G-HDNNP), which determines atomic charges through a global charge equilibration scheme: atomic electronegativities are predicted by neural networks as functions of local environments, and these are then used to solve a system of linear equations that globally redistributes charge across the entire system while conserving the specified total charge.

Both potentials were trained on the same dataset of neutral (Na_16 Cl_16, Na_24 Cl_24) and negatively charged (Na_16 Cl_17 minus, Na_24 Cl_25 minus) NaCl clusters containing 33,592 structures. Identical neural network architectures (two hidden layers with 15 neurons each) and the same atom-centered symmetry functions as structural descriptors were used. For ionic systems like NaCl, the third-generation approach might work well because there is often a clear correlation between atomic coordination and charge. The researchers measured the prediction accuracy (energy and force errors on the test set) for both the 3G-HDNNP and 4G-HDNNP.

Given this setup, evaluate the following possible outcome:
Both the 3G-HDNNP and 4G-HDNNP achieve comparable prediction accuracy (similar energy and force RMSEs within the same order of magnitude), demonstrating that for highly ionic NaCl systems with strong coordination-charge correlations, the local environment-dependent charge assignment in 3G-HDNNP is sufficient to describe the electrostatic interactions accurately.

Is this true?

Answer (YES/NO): NO